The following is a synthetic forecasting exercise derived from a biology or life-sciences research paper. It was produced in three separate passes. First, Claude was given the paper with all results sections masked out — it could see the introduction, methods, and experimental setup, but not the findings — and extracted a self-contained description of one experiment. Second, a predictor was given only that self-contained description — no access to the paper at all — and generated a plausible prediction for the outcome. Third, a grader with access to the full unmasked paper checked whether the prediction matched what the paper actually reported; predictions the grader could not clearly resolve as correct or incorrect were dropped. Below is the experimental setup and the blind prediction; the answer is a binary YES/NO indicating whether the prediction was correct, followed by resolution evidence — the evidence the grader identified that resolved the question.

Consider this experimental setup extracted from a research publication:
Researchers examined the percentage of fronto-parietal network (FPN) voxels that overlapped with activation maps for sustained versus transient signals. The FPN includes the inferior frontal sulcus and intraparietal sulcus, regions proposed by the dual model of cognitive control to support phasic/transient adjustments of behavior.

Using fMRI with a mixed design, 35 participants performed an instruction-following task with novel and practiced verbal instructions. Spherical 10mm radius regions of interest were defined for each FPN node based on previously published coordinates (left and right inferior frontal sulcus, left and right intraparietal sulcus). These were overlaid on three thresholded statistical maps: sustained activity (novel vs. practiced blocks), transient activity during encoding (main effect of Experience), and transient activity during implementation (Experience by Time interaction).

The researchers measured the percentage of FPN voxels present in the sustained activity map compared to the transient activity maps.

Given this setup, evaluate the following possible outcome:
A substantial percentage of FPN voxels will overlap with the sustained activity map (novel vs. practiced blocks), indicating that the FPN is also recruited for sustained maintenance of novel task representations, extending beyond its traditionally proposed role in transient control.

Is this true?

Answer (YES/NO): YES